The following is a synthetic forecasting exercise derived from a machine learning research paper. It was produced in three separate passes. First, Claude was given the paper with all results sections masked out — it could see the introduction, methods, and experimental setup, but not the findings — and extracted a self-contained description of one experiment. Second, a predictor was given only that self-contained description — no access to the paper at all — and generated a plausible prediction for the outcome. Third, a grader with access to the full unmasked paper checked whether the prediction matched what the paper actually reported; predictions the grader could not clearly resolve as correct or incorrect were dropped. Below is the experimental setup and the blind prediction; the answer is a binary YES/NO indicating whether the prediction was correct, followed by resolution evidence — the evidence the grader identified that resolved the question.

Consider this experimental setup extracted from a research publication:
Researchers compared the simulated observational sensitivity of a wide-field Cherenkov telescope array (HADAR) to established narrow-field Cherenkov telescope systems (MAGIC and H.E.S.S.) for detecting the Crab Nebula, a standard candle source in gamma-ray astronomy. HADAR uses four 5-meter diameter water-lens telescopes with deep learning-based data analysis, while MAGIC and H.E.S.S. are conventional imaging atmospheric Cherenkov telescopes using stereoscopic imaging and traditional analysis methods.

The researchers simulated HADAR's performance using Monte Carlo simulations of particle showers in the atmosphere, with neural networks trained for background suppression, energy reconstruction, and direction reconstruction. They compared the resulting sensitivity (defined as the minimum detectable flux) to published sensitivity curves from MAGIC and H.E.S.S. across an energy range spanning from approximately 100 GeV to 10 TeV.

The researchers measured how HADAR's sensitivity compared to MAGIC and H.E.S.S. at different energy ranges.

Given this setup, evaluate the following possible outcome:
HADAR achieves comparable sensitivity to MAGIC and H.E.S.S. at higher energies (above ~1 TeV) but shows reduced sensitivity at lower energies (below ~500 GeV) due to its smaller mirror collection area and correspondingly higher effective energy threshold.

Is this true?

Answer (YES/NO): NO